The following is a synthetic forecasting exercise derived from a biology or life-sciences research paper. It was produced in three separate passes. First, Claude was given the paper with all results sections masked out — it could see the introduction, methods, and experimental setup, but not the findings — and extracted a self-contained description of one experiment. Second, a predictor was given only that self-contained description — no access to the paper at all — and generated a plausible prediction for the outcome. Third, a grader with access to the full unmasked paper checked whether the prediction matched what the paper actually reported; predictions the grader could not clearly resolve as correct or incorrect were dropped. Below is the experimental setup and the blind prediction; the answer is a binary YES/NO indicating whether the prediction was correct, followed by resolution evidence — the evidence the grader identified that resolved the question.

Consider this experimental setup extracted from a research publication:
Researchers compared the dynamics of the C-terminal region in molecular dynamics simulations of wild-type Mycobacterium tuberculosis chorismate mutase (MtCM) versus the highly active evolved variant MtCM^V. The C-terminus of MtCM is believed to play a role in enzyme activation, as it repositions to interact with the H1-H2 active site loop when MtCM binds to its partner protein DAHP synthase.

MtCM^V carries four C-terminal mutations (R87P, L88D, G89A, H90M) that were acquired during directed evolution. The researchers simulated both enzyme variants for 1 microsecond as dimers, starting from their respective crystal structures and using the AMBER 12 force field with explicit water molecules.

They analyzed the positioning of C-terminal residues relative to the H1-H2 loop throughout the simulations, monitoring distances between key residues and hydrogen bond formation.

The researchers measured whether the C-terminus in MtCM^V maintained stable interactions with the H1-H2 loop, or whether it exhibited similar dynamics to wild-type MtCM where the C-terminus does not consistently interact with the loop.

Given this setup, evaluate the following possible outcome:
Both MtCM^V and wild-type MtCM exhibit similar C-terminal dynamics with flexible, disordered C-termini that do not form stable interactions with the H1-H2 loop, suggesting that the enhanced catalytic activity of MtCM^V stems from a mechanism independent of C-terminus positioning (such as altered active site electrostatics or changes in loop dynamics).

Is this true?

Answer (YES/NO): NO